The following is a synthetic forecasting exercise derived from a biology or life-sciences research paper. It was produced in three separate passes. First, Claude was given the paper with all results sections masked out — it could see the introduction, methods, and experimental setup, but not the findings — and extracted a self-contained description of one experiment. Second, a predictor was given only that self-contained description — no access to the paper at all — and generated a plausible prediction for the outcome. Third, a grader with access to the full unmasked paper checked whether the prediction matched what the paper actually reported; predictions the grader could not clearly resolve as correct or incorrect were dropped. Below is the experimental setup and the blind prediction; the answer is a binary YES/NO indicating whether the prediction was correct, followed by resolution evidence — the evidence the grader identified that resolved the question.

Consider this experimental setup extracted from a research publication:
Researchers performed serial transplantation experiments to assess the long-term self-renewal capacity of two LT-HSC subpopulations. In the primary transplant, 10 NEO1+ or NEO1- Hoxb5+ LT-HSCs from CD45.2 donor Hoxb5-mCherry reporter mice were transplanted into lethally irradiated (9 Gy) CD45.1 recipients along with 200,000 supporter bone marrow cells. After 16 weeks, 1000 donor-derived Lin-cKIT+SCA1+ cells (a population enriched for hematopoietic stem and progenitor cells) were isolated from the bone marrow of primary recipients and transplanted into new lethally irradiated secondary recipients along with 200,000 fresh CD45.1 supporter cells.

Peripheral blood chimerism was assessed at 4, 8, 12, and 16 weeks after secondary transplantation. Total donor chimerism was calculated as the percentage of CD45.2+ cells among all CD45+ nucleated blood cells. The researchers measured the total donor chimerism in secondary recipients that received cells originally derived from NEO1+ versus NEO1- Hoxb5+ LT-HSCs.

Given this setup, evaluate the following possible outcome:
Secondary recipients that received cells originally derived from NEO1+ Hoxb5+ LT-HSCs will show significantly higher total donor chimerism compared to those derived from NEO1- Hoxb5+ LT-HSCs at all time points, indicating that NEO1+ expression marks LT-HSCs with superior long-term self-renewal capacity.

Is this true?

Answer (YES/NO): NO